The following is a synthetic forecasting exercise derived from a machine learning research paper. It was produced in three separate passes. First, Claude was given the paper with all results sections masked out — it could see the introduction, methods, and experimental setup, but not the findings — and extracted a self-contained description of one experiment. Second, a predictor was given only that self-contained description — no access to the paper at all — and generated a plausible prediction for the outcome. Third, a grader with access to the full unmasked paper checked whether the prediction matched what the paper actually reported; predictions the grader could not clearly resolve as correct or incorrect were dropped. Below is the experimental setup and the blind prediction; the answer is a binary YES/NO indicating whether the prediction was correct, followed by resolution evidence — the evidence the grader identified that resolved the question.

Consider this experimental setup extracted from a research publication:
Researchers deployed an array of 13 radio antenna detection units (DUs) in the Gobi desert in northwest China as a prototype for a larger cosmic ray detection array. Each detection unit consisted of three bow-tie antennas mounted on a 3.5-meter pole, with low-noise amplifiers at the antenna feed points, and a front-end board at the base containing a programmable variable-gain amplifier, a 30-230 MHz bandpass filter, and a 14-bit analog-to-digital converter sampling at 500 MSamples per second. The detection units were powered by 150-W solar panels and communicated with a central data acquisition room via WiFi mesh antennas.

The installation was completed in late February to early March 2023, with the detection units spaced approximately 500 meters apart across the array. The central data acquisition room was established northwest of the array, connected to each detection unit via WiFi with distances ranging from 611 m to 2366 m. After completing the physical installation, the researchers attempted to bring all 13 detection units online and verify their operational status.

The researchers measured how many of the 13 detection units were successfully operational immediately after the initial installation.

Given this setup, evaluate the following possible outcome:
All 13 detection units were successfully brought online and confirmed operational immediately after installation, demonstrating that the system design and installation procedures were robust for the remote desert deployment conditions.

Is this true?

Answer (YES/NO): NO